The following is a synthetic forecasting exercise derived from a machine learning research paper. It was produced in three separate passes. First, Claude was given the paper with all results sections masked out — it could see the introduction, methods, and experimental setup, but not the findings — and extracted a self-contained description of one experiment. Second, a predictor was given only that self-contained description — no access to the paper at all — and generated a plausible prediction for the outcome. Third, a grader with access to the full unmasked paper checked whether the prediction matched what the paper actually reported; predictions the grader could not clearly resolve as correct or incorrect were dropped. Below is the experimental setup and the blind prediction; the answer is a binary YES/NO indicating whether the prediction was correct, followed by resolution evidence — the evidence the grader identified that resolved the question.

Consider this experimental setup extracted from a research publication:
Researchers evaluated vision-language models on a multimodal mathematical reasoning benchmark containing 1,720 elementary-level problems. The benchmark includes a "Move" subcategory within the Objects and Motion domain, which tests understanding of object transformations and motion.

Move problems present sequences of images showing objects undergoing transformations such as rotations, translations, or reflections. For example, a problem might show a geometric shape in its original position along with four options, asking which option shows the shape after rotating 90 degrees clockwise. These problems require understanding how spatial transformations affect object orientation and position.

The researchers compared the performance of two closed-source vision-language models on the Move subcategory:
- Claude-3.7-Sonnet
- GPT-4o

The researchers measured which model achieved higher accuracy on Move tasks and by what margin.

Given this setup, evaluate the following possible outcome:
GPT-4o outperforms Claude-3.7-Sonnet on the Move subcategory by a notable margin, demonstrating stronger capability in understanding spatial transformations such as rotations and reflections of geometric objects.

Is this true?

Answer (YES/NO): NO